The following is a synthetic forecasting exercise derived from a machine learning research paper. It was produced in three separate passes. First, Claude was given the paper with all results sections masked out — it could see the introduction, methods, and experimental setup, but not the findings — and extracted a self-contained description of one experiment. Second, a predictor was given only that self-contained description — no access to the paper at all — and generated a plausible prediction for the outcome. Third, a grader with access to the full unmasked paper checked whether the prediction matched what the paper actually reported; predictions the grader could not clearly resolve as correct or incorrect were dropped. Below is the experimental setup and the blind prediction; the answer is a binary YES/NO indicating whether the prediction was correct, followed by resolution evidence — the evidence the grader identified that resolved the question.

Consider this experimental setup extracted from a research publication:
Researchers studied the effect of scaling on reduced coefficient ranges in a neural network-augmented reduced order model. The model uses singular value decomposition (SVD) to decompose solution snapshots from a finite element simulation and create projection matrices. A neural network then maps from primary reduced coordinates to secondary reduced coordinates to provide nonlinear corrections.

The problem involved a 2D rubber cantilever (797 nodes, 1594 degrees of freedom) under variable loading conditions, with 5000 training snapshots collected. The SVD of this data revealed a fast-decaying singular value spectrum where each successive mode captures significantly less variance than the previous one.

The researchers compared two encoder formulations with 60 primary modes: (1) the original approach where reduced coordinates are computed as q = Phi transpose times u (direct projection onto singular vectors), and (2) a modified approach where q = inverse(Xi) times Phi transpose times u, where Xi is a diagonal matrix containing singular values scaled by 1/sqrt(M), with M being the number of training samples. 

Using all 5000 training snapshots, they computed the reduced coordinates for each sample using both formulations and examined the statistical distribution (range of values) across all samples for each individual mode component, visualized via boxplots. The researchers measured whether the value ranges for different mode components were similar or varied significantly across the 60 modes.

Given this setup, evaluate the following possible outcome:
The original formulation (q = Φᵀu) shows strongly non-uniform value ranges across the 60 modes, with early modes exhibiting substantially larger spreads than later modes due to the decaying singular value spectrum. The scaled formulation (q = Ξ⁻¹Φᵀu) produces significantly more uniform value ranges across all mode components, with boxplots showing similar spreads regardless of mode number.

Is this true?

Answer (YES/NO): YES